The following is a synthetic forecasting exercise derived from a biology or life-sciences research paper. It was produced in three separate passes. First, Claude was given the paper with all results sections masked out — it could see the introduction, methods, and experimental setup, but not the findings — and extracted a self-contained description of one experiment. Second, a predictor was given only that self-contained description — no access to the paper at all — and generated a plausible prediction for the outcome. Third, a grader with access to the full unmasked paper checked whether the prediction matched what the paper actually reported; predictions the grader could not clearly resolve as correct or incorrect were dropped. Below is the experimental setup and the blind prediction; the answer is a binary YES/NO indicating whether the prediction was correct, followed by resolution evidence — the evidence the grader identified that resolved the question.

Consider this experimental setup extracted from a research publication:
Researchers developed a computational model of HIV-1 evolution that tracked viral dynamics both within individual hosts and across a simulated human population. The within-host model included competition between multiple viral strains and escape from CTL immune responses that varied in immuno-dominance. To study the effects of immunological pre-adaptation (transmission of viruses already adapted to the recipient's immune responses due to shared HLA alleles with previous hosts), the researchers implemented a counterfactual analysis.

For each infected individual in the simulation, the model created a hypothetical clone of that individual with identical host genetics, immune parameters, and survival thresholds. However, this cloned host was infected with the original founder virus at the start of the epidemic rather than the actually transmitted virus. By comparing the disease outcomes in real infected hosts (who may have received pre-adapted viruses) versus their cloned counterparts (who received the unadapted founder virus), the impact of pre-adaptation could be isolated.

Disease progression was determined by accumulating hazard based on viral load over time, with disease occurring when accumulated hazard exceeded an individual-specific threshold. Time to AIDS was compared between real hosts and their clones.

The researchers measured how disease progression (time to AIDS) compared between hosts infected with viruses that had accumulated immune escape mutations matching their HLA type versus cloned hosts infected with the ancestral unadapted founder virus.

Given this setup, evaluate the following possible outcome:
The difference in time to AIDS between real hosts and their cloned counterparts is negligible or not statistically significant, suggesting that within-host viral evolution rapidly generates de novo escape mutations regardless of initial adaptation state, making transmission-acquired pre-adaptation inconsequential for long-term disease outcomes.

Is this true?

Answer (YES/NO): NO